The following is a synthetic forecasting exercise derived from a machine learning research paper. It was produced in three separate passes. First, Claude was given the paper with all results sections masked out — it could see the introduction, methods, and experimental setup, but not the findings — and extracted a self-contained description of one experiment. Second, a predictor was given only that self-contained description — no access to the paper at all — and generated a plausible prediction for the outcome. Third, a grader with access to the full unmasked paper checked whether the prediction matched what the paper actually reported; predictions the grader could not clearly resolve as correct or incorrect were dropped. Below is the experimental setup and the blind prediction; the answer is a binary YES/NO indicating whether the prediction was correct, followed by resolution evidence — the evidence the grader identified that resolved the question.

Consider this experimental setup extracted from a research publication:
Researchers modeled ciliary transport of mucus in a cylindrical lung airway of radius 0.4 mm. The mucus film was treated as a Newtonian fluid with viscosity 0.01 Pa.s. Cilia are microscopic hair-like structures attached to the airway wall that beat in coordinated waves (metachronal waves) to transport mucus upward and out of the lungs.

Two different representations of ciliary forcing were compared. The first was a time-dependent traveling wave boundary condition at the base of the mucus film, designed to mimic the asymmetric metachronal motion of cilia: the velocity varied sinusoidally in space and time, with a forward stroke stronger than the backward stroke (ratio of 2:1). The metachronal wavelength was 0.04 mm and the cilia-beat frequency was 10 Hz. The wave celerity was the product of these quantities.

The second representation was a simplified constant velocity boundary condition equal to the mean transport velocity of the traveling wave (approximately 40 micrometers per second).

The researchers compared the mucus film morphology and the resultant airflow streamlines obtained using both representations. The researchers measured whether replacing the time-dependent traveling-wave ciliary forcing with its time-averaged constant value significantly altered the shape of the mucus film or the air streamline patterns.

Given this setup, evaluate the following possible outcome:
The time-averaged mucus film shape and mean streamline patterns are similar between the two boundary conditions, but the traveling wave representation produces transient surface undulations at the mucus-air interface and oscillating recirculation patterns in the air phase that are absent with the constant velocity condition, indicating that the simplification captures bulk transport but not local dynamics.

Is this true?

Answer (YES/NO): NO